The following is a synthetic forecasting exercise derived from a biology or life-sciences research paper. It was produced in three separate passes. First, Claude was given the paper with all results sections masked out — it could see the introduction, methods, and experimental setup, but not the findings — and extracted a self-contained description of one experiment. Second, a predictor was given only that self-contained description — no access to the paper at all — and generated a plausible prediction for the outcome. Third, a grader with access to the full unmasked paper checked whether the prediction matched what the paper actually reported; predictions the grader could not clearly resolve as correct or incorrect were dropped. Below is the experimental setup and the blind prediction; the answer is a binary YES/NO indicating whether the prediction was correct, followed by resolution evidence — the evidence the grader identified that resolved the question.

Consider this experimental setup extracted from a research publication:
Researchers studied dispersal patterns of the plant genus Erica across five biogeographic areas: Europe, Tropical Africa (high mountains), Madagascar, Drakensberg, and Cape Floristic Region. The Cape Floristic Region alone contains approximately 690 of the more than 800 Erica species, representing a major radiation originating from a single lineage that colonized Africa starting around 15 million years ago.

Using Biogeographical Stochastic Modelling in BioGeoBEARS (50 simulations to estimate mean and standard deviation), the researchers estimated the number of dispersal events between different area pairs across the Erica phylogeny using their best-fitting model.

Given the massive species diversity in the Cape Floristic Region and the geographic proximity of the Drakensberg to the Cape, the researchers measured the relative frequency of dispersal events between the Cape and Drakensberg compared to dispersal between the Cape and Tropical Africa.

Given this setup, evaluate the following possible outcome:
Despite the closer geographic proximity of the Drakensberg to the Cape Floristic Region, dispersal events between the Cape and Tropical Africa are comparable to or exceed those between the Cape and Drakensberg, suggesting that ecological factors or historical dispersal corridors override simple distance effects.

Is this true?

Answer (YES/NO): NO